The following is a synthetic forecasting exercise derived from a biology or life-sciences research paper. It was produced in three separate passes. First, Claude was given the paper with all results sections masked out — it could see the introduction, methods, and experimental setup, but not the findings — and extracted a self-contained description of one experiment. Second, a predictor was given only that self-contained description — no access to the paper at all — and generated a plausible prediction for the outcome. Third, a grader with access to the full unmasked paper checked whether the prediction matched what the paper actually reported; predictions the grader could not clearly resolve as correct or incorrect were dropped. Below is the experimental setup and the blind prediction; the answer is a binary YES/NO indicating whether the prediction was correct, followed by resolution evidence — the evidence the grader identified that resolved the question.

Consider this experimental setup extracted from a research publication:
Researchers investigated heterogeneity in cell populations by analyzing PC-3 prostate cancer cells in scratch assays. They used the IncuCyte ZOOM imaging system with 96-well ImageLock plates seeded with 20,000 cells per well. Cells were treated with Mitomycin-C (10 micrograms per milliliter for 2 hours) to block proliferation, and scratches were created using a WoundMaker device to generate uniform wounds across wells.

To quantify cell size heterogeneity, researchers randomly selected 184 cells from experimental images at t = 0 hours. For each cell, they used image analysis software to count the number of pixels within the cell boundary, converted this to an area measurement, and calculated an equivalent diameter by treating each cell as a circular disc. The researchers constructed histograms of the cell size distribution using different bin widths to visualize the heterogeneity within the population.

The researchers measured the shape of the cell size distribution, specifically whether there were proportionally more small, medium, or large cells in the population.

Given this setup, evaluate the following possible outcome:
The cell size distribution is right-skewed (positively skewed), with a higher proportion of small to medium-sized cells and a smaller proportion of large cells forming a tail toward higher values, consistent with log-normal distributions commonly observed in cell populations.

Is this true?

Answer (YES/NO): YES